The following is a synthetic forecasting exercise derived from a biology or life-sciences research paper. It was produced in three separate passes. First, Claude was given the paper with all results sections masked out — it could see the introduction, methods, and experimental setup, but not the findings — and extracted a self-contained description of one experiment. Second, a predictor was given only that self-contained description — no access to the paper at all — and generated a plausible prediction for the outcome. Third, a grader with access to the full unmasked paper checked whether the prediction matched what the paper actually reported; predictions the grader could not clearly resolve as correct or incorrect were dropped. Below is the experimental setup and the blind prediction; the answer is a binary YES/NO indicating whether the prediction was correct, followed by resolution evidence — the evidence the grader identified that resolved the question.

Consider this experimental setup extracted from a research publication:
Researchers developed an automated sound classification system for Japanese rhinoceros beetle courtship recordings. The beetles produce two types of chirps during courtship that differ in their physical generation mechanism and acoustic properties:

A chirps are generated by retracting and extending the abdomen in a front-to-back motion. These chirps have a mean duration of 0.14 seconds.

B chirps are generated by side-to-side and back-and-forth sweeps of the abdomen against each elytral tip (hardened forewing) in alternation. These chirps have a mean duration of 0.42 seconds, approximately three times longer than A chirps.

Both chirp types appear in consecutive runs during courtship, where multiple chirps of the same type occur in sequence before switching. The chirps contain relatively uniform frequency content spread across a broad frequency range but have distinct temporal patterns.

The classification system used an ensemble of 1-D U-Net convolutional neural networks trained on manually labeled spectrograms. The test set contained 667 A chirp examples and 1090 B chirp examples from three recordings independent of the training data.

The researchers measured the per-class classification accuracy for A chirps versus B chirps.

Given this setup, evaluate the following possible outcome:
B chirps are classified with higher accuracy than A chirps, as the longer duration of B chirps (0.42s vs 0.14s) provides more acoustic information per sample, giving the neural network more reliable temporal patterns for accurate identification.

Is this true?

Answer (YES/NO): YES